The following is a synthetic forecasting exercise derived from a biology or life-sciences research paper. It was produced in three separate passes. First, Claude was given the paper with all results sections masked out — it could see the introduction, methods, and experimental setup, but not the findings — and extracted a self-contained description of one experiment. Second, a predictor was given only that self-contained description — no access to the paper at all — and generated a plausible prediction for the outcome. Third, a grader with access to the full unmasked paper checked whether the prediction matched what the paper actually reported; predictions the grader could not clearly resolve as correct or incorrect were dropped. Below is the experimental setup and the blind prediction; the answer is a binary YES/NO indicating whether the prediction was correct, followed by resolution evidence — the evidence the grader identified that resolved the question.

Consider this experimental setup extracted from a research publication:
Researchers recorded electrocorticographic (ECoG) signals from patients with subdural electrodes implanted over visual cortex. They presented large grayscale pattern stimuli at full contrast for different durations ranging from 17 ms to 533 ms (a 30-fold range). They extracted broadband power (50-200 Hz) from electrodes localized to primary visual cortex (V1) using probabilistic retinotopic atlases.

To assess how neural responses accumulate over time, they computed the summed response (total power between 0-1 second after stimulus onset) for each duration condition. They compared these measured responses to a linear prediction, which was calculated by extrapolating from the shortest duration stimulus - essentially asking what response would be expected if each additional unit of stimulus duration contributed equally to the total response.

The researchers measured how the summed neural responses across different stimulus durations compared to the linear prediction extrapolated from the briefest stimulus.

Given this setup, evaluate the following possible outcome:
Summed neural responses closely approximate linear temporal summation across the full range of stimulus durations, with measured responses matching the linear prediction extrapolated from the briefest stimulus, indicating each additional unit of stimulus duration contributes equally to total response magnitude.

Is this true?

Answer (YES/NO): NO